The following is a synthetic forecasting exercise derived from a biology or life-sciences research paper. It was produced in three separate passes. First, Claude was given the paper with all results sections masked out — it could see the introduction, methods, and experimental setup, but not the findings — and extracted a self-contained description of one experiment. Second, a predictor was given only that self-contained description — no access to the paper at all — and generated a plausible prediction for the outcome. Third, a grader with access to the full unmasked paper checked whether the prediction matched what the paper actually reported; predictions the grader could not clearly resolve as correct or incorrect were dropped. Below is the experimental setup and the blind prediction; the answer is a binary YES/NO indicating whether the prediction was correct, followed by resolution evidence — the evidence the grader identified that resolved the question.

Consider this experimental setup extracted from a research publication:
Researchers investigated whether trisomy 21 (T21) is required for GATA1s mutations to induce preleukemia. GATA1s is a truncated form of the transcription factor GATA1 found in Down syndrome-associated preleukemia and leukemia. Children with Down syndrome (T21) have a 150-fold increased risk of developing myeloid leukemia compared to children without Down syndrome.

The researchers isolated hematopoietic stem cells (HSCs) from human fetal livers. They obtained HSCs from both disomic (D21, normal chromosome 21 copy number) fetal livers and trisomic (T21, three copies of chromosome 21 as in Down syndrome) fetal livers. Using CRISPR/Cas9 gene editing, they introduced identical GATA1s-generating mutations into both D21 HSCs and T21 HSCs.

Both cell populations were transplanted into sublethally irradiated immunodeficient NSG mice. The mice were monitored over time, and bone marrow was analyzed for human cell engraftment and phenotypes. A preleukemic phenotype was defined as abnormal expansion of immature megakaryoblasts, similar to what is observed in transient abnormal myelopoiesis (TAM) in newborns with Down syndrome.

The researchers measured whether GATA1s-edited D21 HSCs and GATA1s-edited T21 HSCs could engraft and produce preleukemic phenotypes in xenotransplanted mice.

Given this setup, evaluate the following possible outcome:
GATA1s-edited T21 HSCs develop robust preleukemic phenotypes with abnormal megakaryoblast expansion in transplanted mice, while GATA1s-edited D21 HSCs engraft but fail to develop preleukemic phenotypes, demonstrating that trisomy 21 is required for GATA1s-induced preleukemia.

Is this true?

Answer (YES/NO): YES